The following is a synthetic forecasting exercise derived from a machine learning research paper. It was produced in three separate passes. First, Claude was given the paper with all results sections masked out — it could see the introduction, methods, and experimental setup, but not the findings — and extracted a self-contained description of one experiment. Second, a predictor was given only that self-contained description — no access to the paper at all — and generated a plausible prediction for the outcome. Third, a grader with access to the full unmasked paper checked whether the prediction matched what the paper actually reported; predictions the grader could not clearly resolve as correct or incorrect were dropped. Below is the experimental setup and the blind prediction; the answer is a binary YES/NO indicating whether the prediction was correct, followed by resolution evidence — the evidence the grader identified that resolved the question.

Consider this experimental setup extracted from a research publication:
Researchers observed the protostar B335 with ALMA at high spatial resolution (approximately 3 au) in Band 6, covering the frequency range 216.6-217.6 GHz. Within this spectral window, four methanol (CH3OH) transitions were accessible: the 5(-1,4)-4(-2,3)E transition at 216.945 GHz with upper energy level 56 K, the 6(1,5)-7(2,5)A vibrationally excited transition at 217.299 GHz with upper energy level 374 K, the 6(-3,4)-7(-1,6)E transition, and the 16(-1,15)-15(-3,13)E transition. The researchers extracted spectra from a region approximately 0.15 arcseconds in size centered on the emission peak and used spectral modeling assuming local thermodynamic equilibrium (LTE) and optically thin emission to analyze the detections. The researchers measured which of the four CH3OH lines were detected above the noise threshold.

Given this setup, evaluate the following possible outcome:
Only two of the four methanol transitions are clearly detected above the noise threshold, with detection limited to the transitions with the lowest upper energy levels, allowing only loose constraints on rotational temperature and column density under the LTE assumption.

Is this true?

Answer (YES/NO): NO